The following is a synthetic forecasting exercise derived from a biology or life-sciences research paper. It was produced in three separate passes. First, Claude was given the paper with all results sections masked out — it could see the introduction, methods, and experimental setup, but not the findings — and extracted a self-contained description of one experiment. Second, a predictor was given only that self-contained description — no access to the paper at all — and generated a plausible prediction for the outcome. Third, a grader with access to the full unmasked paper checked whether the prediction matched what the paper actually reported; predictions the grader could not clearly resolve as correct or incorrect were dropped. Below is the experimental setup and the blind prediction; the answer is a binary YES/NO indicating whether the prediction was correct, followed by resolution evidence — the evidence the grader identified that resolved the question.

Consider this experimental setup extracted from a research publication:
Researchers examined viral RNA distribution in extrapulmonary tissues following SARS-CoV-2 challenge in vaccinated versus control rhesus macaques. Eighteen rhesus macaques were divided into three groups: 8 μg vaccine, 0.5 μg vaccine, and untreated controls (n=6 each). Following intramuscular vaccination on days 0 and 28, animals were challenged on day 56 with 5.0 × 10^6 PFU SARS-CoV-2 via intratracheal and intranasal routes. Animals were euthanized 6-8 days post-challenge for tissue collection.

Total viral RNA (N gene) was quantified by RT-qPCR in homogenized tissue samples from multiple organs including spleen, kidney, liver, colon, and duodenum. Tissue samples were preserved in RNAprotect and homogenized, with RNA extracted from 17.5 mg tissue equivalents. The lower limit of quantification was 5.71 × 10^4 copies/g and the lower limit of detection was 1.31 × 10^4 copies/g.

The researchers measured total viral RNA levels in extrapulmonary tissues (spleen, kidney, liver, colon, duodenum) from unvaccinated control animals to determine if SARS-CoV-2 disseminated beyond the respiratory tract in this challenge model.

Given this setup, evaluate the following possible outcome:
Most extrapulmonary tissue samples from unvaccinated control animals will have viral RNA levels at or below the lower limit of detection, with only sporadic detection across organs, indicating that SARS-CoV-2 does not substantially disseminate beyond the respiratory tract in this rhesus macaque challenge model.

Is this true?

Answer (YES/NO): NO